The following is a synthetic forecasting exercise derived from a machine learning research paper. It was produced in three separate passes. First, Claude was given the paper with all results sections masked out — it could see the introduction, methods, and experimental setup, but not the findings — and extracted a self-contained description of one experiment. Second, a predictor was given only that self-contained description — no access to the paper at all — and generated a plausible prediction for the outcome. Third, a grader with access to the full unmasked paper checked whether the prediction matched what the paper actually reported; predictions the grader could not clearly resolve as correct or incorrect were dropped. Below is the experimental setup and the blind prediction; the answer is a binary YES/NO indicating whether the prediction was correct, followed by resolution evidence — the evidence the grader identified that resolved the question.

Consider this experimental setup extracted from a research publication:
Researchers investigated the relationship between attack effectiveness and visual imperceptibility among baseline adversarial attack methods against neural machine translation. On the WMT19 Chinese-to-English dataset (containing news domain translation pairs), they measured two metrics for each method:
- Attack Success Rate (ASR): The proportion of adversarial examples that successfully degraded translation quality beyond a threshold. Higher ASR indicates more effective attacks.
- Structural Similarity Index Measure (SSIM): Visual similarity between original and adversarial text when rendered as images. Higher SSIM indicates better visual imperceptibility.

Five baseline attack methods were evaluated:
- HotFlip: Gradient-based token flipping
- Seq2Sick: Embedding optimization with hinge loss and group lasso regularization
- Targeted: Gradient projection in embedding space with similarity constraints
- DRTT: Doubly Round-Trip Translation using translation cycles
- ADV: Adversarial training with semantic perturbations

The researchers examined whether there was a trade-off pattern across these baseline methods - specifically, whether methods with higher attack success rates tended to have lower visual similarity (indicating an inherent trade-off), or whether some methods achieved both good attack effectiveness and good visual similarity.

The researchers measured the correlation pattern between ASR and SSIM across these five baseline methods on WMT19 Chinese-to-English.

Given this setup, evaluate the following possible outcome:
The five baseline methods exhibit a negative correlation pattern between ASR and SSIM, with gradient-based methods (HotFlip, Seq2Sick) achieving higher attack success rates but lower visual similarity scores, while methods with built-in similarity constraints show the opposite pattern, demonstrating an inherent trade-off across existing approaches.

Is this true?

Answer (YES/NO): NO